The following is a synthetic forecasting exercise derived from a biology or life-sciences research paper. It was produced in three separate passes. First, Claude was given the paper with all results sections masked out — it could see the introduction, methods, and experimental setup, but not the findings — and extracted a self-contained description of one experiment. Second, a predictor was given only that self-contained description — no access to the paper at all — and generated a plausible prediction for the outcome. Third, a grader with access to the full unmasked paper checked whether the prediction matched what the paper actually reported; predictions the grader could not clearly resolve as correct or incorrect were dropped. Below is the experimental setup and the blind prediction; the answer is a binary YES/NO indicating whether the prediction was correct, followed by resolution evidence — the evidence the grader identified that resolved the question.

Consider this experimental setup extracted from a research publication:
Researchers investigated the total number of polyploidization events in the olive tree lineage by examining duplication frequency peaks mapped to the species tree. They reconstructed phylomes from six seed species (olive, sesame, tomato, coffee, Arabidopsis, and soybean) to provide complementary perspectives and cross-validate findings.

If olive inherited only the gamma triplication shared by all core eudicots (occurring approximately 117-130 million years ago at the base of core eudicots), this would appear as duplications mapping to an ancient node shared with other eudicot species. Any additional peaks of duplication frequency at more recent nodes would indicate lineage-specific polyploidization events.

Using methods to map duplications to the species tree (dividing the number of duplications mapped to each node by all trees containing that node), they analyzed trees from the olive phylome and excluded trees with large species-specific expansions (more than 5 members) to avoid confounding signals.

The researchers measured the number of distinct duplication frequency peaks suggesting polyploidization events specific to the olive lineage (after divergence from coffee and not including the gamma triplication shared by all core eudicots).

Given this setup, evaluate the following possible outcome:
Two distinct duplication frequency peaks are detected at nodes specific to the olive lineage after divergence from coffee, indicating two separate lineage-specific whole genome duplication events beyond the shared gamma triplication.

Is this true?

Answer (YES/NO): NO